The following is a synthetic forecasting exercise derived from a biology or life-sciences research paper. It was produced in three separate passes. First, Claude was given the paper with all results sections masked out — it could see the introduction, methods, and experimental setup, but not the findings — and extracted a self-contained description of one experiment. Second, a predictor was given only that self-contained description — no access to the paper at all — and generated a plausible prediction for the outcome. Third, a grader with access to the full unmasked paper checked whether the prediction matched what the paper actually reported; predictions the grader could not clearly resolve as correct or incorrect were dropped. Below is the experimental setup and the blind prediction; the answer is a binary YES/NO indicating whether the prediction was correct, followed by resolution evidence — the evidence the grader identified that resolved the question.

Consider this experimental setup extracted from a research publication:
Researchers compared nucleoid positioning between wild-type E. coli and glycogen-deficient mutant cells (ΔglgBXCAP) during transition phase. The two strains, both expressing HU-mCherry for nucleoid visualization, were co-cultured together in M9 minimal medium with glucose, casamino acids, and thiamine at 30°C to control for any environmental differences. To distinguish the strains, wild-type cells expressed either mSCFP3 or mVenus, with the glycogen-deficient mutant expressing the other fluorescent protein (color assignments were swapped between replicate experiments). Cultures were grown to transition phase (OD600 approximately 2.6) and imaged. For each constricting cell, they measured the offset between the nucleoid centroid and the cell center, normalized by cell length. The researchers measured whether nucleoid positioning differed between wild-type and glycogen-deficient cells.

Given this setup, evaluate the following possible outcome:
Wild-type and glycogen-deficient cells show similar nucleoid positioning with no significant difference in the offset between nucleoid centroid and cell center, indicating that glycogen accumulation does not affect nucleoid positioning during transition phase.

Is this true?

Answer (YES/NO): NO